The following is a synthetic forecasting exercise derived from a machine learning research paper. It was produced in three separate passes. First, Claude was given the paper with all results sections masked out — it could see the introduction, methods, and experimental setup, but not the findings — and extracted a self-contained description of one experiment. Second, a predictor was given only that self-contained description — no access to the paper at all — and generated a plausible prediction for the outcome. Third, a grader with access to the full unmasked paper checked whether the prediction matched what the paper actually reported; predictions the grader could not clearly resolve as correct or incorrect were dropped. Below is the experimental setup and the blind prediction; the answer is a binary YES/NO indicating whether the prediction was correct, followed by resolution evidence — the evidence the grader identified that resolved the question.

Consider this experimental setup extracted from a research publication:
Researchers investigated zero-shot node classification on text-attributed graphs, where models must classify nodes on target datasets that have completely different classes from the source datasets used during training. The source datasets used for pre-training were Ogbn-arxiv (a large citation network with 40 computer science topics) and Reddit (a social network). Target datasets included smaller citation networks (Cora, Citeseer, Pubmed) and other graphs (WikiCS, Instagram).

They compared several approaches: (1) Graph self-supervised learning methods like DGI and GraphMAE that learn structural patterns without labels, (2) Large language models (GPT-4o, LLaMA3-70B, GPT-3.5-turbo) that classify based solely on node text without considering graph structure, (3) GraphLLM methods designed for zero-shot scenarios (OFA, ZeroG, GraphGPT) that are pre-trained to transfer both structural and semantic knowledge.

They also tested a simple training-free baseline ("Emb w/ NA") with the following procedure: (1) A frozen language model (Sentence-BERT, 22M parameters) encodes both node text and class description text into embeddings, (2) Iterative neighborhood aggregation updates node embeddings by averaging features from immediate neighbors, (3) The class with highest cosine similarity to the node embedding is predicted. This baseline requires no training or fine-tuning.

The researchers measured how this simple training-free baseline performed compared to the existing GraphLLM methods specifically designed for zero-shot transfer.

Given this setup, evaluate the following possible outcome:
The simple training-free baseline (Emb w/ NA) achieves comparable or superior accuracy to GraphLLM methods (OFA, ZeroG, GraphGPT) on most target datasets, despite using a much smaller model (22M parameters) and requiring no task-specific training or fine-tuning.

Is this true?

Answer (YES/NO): NO